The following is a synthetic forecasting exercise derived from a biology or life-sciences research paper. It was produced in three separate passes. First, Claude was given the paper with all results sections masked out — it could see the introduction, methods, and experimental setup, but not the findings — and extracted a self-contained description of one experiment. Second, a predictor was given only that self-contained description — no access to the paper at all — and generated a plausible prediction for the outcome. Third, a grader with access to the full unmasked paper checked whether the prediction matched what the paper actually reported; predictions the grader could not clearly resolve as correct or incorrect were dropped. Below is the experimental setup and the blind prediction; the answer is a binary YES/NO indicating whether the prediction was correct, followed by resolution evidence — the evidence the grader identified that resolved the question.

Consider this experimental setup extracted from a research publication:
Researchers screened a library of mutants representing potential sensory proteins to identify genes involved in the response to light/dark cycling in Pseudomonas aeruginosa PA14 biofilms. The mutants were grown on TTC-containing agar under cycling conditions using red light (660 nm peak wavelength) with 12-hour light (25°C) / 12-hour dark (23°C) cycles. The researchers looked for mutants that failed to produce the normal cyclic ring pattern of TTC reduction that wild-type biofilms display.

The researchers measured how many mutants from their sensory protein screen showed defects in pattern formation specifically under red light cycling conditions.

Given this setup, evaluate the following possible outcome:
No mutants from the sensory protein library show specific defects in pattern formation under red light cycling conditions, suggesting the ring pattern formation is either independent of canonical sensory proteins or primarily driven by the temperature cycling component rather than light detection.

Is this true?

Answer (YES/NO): NO